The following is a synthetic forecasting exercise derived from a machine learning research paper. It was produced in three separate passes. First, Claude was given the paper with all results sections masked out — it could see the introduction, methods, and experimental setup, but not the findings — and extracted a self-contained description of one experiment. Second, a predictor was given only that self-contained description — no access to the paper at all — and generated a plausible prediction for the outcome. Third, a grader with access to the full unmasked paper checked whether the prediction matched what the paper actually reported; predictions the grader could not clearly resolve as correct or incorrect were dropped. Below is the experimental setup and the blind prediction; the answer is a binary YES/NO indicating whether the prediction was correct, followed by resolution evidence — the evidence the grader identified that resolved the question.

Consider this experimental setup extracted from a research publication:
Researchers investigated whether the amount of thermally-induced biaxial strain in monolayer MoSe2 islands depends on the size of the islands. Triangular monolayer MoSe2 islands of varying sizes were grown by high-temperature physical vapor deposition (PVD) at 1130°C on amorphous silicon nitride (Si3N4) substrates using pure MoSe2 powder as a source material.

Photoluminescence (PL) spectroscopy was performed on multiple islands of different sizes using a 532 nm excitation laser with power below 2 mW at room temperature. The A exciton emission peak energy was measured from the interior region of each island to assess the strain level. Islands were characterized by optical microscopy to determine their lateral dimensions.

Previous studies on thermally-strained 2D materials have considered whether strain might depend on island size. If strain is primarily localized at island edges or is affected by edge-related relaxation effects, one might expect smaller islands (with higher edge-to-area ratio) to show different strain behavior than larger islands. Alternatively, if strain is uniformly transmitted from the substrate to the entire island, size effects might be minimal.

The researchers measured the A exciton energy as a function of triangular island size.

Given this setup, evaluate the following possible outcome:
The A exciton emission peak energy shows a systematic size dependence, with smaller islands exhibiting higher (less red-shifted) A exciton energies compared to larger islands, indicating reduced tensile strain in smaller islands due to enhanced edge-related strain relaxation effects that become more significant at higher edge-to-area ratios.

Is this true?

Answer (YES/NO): NO